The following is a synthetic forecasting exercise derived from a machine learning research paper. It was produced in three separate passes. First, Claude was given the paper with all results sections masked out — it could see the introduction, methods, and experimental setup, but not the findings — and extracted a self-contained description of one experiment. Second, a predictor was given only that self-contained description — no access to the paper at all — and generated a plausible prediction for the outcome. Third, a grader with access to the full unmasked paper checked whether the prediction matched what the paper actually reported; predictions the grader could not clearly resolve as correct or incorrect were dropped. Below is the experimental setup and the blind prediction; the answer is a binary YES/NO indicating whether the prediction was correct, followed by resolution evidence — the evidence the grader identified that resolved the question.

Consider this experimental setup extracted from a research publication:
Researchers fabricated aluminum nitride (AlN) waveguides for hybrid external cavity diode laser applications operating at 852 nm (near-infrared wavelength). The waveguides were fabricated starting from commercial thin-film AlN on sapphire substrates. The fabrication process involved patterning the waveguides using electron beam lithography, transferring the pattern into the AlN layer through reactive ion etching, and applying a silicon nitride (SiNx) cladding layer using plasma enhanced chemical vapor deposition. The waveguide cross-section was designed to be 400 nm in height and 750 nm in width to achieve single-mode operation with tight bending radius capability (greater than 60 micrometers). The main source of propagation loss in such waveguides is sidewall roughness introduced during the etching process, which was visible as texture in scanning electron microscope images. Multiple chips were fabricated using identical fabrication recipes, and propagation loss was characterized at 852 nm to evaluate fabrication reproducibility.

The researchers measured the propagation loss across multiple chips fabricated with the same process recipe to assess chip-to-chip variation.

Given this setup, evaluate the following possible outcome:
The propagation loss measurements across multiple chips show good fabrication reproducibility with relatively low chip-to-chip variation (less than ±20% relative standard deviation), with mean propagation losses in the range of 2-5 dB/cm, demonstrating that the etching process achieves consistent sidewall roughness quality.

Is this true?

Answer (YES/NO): NO